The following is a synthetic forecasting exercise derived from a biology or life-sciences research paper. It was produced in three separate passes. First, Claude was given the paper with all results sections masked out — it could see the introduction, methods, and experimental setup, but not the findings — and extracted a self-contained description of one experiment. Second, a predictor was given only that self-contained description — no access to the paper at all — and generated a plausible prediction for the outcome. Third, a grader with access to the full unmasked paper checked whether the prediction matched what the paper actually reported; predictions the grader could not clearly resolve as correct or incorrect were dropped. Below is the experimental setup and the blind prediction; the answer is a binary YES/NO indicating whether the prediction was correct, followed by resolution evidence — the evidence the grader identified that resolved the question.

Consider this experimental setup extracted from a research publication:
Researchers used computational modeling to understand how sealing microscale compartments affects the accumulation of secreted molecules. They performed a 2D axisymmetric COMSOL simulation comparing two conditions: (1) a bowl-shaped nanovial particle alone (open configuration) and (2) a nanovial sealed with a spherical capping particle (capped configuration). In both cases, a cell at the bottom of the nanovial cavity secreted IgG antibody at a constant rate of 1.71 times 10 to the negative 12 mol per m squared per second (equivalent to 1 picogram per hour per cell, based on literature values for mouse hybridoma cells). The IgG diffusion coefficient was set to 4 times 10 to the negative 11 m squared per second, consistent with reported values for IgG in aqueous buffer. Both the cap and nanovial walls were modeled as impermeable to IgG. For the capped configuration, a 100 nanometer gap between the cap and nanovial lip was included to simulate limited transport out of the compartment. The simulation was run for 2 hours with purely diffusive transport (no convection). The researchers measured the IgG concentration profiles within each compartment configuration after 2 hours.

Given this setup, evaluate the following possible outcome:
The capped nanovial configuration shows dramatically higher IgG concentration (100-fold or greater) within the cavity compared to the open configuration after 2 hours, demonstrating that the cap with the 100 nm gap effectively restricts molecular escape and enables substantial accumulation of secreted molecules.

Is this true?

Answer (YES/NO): NO